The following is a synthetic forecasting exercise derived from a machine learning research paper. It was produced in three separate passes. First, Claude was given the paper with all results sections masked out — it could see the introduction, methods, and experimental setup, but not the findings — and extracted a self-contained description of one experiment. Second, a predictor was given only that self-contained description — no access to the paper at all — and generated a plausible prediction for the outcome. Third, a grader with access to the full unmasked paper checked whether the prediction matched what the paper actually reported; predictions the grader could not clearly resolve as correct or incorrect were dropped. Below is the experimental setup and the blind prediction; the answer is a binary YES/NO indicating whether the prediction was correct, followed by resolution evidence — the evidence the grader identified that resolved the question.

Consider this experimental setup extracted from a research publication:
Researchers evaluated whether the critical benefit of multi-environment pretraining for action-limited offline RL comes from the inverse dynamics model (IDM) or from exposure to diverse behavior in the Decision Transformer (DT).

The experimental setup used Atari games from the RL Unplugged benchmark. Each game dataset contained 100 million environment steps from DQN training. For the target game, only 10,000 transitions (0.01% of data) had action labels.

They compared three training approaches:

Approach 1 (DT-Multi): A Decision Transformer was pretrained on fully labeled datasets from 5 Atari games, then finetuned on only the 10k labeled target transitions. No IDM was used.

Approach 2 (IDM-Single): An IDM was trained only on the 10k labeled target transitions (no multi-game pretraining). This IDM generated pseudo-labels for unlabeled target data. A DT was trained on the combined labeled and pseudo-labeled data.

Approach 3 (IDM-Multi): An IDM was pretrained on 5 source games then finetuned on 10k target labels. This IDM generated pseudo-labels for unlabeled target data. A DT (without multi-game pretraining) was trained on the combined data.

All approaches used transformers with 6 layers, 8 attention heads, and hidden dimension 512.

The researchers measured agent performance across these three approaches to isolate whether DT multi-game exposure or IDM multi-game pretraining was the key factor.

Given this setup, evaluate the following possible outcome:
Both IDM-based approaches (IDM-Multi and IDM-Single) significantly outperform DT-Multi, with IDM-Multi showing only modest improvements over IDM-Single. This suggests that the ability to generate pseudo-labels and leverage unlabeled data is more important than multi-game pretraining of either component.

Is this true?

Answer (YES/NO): NO